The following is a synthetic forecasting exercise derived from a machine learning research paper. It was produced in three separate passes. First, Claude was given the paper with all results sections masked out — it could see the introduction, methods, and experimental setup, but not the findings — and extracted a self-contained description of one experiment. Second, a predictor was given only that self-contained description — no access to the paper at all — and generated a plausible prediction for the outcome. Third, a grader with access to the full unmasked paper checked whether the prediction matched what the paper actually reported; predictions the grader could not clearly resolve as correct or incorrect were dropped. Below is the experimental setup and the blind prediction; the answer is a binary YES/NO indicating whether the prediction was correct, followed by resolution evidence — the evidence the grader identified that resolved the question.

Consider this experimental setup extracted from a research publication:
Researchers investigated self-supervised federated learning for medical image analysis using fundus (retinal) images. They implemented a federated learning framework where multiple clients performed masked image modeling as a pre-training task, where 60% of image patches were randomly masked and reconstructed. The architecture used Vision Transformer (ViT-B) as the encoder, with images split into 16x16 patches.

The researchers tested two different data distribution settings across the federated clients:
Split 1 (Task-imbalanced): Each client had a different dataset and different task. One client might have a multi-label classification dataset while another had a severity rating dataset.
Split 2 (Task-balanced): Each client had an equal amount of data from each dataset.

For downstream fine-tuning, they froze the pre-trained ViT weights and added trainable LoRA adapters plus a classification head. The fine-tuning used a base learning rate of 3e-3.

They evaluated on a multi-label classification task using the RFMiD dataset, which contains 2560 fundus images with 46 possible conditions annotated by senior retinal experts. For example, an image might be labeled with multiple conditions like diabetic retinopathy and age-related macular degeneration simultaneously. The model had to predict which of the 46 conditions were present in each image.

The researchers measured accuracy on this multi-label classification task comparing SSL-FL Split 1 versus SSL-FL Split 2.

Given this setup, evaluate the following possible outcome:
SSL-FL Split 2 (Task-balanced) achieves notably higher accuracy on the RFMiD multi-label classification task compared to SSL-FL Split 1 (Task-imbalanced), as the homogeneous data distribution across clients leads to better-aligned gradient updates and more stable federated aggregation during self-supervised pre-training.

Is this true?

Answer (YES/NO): YES